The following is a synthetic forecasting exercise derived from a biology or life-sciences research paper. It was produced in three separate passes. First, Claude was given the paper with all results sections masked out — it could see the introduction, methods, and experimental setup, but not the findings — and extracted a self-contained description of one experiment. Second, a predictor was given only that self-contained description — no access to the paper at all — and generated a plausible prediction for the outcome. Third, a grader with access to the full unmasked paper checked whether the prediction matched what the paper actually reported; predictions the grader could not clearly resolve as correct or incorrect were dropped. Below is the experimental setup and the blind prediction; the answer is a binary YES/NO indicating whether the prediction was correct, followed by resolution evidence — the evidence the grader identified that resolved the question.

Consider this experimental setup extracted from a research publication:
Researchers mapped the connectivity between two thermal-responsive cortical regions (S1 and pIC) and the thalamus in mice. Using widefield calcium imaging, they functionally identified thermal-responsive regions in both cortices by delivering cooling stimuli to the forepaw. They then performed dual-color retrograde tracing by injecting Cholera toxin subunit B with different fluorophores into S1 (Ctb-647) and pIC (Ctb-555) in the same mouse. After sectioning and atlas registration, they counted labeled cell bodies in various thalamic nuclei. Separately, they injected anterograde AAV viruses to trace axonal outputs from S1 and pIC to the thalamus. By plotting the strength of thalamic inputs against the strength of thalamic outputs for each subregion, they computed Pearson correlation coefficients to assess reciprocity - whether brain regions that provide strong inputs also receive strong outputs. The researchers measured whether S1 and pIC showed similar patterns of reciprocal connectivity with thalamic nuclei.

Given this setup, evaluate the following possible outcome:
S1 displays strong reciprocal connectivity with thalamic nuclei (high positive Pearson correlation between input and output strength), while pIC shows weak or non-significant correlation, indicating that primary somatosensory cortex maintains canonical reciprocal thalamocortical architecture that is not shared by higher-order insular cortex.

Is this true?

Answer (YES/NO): YES